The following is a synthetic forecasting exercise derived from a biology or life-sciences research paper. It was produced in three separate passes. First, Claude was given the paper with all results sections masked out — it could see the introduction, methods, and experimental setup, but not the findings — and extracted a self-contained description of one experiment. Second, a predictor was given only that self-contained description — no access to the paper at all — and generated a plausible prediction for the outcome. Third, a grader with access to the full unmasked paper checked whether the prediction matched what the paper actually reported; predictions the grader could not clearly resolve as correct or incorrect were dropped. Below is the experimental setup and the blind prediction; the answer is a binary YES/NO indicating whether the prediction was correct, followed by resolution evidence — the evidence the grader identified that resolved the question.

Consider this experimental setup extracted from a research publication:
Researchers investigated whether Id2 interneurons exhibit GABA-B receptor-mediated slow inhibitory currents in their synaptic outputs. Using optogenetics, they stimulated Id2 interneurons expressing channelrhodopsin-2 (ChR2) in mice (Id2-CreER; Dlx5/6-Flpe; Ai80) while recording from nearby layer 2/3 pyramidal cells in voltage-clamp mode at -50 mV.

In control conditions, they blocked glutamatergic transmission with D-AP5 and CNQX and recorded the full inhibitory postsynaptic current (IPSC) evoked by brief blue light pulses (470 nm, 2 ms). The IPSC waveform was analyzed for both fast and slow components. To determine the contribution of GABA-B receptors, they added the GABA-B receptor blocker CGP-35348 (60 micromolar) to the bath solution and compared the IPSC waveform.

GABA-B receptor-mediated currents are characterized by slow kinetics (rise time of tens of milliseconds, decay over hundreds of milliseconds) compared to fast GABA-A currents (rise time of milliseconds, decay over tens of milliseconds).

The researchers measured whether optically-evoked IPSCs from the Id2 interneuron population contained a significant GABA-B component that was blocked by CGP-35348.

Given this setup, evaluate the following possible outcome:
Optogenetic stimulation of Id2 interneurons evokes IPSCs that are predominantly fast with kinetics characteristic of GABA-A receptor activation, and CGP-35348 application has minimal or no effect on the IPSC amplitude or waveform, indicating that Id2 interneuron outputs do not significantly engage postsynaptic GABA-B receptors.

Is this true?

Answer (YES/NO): NO